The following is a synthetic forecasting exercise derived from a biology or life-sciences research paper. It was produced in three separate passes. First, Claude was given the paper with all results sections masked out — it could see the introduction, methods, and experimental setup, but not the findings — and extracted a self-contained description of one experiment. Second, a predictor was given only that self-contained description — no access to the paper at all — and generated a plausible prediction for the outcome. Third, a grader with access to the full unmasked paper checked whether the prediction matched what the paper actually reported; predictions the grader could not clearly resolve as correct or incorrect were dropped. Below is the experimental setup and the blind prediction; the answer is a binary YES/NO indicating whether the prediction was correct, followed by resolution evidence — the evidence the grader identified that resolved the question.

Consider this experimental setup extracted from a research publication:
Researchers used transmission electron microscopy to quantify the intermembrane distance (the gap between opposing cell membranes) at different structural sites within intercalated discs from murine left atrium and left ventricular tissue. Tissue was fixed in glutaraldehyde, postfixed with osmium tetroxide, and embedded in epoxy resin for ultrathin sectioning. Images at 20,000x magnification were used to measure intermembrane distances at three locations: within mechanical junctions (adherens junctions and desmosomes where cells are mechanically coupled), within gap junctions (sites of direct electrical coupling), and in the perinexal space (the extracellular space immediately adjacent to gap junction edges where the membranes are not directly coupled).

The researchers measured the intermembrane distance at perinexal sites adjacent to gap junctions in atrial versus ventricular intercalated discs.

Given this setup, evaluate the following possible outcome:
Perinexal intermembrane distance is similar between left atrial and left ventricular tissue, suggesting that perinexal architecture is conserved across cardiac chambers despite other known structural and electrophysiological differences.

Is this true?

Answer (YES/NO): NO